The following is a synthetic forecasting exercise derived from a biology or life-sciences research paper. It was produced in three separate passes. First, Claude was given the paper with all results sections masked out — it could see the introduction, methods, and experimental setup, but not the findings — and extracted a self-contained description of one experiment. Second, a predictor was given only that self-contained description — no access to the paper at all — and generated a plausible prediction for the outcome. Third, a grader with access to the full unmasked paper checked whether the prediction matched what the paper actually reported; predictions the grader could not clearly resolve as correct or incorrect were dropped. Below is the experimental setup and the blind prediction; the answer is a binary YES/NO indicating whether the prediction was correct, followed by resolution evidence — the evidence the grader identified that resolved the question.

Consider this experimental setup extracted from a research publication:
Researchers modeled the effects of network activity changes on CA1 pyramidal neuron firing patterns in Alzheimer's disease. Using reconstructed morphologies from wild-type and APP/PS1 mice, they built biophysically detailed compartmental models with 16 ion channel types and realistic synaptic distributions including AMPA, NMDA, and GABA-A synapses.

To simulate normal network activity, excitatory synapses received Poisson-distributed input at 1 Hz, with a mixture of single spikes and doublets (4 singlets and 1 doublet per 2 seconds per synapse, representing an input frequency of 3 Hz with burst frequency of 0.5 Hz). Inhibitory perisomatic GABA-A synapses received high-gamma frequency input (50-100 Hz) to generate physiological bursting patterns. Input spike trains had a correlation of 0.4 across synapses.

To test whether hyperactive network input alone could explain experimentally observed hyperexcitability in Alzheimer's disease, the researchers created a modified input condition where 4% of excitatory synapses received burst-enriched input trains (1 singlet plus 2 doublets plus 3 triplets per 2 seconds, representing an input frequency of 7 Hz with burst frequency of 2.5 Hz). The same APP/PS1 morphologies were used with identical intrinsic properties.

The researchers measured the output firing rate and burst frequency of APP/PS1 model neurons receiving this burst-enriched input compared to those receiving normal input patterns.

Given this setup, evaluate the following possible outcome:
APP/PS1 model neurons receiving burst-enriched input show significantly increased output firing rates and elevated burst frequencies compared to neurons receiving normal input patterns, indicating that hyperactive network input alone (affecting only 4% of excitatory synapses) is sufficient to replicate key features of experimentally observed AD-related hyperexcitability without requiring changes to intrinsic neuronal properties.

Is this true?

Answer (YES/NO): YES